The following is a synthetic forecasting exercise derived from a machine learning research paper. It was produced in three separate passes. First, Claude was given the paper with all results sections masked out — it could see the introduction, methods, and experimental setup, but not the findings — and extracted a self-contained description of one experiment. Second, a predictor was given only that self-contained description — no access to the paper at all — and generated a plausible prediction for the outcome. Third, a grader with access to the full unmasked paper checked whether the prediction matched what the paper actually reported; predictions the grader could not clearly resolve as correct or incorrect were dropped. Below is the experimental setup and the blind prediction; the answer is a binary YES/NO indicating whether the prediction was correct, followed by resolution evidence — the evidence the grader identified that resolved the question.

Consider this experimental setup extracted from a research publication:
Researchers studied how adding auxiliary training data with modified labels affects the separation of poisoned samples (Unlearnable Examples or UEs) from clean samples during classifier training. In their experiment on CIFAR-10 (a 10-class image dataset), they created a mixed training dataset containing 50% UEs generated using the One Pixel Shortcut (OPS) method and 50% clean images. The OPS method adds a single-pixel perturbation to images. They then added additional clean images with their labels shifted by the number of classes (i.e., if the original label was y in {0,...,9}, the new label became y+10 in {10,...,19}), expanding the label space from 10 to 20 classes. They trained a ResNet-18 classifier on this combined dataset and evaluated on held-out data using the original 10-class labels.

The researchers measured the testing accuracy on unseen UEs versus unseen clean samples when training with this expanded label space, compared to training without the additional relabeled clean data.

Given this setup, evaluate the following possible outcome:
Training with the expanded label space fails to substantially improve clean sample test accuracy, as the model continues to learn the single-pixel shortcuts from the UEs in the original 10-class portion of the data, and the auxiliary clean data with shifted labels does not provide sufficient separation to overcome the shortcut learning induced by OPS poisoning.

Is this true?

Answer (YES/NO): NO